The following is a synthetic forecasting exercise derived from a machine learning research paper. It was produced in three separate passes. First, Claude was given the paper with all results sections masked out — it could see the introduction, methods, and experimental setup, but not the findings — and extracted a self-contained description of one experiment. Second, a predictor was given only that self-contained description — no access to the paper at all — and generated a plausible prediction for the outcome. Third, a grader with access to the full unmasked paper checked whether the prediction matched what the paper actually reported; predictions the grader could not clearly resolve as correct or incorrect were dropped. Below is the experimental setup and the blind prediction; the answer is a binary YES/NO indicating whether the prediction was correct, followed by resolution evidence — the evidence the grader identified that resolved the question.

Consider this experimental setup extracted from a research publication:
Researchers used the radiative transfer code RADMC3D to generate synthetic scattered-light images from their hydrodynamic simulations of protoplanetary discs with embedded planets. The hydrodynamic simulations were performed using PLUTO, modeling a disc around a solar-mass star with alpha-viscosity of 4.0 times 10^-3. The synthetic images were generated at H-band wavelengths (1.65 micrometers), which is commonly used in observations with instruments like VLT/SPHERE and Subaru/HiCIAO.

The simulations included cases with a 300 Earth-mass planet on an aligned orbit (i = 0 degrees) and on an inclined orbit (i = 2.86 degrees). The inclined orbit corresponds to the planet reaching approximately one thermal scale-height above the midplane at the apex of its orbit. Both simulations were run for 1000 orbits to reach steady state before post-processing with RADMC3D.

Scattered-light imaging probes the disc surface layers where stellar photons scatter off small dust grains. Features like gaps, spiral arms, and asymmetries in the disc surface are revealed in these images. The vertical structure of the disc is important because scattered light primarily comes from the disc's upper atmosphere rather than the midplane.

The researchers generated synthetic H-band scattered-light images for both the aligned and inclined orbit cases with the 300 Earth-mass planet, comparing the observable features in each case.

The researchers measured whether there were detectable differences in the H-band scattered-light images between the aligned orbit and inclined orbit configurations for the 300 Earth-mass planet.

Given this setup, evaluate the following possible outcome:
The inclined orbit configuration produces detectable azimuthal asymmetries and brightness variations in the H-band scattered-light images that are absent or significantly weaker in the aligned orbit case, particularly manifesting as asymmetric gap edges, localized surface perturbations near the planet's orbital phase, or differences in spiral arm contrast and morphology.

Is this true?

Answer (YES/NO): YES